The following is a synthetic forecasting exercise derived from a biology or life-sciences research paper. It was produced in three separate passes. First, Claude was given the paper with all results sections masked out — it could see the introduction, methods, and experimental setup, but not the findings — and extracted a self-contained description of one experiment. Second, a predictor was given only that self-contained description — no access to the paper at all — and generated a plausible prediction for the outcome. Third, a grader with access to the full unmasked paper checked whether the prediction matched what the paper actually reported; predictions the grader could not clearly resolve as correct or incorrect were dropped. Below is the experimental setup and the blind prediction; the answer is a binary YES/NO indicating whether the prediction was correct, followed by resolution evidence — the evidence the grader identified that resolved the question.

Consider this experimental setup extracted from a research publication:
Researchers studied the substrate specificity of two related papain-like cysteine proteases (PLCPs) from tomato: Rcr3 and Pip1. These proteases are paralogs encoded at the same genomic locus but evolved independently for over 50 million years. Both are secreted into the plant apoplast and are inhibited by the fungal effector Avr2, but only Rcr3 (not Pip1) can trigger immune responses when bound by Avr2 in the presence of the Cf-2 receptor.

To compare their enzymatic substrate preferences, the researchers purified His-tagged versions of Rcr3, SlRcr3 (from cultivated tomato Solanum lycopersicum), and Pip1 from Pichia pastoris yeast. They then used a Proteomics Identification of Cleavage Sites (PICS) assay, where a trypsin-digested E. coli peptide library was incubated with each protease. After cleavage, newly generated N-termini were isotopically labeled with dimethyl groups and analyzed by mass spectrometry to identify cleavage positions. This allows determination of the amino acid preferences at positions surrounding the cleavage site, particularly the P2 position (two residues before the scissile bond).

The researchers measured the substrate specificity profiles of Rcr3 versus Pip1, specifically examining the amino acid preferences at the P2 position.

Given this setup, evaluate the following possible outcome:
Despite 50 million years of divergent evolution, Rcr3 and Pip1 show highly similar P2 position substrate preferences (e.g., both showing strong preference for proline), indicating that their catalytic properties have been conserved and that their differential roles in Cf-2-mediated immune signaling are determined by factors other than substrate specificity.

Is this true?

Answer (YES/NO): NO